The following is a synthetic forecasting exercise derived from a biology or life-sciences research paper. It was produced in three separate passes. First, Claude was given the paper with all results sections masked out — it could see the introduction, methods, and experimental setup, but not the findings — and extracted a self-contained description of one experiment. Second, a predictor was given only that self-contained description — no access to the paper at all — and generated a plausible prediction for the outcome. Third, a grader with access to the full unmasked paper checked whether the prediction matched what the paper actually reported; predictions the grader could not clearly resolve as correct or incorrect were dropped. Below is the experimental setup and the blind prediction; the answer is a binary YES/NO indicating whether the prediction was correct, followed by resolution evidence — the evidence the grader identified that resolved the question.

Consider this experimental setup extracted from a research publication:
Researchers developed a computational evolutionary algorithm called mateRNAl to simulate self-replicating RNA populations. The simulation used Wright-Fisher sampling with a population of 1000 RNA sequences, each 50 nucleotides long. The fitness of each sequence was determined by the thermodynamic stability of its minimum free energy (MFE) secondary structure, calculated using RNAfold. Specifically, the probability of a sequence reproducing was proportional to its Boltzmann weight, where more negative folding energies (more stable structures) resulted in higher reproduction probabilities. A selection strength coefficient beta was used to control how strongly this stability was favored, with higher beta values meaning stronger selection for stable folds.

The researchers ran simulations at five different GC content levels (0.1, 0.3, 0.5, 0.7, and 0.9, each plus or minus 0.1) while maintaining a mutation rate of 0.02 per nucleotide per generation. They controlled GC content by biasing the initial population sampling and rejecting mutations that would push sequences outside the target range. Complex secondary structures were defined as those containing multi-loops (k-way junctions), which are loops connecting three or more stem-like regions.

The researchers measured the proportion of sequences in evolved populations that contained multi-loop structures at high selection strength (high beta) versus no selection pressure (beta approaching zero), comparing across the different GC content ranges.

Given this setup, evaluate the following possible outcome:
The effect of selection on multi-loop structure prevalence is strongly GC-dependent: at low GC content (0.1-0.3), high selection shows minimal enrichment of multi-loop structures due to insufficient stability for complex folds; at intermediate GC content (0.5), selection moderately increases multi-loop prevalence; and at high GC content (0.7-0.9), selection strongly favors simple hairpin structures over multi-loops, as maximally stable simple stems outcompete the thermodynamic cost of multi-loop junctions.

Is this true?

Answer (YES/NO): NO